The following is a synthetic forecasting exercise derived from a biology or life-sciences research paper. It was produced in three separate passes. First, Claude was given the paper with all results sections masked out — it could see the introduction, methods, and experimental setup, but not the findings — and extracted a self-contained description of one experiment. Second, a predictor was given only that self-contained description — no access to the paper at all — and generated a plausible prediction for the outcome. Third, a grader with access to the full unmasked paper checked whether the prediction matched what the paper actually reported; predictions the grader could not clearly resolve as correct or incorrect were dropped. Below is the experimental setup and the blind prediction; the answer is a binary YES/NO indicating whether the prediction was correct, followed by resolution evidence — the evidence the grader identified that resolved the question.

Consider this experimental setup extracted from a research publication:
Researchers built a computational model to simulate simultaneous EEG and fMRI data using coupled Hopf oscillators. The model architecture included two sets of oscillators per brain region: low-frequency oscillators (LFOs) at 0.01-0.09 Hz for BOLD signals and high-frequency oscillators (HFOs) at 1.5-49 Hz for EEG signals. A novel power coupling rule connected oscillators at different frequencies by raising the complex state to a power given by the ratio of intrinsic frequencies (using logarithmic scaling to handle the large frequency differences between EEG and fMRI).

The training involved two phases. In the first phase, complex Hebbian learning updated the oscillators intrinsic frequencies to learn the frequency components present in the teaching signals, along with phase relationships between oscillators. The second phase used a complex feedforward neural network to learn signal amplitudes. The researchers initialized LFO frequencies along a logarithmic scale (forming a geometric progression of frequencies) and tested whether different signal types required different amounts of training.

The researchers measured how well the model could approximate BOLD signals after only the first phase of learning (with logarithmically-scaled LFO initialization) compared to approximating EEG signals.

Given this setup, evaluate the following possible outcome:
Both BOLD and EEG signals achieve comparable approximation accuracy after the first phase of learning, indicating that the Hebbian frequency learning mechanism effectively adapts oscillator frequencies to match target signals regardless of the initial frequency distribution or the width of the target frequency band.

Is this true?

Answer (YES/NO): NO